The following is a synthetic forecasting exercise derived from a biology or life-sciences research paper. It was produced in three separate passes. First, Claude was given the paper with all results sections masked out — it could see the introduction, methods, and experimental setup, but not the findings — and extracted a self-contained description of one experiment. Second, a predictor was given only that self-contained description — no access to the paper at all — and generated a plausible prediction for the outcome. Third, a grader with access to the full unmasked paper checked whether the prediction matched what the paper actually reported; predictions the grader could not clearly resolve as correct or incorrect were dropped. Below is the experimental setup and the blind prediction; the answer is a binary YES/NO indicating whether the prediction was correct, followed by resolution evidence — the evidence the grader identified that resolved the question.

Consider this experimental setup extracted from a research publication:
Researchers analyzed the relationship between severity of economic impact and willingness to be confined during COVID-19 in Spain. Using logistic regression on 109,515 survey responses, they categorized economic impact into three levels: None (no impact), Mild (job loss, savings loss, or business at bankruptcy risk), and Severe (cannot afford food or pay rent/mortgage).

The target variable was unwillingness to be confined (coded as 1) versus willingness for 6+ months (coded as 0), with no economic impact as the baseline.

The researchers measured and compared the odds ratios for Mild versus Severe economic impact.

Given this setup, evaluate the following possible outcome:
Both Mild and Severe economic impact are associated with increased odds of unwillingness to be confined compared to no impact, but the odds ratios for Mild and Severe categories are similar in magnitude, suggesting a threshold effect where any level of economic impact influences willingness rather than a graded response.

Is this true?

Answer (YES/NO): NO